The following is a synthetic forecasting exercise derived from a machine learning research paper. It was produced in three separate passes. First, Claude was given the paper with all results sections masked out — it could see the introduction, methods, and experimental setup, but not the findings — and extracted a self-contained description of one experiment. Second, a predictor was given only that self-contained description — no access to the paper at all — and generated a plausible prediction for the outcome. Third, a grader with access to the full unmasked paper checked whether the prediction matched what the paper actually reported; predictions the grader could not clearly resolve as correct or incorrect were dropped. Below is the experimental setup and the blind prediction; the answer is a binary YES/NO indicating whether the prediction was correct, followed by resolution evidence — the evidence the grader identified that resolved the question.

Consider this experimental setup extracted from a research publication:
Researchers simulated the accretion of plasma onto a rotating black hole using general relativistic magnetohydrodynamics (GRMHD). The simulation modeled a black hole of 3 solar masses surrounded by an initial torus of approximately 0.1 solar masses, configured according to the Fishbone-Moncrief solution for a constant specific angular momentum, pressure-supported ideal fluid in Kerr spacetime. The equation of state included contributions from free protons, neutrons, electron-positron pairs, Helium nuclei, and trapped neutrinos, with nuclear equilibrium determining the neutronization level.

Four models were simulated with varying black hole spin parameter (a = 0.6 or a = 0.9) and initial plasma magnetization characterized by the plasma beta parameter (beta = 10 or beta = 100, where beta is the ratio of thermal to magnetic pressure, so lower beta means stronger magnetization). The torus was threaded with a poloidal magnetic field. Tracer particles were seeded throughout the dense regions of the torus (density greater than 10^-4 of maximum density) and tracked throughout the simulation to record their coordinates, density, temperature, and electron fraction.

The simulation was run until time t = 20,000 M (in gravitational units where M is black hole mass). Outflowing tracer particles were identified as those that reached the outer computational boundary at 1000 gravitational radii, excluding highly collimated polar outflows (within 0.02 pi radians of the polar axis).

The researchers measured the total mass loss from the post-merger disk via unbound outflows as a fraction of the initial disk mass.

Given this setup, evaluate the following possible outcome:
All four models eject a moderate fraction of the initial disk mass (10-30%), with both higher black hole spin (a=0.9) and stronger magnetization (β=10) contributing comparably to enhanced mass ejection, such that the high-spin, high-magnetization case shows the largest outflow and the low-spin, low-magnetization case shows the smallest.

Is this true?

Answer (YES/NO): NO